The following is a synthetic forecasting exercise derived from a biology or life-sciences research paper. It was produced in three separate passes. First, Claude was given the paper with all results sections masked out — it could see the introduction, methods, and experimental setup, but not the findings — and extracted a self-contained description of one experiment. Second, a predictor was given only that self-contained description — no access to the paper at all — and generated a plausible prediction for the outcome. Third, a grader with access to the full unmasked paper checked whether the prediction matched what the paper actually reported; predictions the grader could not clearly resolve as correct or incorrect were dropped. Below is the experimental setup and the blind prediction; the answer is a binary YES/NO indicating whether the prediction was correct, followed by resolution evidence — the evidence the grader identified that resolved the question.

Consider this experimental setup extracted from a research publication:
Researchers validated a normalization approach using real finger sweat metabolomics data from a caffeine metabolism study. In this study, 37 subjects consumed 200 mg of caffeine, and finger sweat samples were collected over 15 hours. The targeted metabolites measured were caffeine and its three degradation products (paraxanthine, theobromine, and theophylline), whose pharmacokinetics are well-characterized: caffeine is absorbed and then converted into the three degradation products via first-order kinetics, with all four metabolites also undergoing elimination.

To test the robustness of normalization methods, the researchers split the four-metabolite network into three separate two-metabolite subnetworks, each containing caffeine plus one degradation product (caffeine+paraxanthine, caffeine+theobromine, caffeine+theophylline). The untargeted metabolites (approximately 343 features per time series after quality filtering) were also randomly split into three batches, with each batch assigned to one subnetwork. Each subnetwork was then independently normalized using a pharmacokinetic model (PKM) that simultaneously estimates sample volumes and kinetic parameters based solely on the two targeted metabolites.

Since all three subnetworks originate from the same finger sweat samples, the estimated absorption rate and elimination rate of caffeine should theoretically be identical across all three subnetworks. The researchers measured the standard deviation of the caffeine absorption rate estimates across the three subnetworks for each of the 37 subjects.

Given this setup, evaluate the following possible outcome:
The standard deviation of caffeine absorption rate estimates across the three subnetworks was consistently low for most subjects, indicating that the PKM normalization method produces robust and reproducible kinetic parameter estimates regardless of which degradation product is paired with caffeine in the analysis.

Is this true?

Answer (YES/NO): NO